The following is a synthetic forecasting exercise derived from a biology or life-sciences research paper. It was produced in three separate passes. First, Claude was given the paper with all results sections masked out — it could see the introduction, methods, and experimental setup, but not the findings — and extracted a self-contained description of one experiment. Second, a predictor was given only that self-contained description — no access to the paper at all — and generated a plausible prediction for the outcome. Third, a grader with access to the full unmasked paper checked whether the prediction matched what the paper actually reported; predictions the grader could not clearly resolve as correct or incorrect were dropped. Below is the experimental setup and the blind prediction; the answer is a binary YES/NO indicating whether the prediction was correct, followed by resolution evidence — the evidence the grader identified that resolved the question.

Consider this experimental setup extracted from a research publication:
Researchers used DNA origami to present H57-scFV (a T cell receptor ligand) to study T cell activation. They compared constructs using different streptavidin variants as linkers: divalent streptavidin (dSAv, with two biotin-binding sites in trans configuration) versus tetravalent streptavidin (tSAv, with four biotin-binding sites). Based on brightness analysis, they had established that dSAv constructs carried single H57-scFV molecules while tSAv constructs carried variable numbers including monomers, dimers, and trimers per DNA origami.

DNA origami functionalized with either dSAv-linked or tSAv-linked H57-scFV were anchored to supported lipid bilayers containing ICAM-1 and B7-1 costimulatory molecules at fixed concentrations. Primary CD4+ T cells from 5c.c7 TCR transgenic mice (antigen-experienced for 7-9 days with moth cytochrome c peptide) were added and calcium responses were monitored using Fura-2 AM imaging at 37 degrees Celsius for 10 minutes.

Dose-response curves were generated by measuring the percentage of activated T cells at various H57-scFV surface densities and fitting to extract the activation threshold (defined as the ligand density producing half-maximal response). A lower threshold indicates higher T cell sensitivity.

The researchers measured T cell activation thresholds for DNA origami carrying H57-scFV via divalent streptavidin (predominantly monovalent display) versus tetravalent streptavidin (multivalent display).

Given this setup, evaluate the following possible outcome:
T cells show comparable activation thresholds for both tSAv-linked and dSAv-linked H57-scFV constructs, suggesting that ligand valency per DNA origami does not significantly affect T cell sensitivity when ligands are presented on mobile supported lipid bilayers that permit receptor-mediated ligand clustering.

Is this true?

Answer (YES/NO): NO